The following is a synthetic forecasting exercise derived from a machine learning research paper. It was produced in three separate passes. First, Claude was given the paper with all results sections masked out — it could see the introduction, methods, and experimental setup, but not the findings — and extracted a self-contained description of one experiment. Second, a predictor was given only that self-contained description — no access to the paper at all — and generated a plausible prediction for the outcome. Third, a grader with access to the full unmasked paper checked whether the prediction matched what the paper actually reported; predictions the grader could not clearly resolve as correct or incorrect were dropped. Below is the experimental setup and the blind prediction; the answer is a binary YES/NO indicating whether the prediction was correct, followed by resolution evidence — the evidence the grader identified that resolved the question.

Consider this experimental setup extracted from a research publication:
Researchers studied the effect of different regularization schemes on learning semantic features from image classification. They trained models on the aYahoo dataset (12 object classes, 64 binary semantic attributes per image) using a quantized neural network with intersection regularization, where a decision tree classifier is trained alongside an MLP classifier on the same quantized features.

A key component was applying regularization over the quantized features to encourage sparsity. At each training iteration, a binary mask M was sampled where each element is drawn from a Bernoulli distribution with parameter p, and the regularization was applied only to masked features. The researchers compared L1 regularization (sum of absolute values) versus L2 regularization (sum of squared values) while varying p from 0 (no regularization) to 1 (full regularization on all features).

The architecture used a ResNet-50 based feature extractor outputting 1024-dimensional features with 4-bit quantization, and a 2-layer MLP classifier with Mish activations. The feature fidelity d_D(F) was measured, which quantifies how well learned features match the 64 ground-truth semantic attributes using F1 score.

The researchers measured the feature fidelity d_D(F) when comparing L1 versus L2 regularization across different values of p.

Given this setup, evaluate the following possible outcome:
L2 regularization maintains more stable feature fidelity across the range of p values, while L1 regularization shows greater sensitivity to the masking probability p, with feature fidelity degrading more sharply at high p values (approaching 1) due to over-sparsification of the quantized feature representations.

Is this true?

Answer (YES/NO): NO